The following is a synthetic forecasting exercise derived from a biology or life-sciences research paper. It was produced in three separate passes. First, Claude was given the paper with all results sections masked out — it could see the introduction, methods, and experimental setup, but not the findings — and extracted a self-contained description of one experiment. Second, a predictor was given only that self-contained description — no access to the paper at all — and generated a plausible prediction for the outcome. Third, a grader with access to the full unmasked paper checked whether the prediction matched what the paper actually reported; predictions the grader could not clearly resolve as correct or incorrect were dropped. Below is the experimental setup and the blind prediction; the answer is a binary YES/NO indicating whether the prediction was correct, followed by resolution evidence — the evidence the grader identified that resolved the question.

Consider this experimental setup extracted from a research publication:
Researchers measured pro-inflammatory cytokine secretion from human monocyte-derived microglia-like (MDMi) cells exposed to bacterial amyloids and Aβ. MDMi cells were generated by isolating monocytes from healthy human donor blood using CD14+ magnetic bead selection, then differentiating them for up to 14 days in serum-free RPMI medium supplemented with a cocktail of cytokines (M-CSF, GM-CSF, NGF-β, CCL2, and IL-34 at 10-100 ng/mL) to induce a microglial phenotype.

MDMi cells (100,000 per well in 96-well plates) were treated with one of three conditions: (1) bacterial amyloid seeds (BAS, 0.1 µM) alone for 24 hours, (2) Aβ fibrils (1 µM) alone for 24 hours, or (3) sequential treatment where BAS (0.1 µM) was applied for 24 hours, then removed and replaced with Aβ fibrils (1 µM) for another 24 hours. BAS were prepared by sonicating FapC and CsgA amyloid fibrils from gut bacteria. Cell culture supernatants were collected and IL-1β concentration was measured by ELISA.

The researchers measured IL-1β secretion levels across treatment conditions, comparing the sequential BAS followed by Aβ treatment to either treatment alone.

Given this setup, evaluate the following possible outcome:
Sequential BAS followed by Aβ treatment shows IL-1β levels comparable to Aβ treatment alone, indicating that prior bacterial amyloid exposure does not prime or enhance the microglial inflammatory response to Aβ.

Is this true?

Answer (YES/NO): NO